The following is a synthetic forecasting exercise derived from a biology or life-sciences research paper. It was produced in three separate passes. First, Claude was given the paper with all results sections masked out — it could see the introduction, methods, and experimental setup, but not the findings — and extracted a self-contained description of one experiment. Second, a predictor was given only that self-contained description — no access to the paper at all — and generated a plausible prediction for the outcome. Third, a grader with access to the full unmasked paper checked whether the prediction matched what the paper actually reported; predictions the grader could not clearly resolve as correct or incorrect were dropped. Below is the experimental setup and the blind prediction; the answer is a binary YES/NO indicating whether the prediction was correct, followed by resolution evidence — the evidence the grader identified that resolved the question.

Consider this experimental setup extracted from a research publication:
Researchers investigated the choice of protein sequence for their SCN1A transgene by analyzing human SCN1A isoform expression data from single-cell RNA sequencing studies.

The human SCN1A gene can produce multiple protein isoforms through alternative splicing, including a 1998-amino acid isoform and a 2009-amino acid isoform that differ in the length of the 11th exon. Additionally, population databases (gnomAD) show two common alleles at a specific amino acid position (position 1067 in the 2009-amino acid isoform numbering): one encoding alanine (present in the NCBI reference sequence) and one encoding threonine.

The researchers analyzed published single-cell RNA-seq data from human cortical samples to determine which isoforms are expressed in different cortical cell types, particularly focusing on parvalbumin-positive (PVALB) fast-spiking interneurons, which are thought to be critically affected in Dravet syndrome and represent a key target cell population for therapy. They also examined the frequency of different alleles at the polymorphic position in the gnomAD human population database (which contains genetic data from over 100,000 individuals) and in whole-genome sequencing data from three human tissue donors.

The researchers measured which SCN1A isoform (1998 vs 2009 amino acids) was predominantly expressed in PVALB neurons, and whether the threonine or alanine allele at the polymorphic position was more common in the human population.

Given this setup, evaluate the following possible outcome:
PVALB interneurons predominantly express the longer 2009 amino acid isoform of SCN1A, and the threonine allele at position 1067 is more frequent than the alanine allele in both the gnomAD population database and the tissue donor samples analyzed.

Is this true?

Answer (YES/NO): NO